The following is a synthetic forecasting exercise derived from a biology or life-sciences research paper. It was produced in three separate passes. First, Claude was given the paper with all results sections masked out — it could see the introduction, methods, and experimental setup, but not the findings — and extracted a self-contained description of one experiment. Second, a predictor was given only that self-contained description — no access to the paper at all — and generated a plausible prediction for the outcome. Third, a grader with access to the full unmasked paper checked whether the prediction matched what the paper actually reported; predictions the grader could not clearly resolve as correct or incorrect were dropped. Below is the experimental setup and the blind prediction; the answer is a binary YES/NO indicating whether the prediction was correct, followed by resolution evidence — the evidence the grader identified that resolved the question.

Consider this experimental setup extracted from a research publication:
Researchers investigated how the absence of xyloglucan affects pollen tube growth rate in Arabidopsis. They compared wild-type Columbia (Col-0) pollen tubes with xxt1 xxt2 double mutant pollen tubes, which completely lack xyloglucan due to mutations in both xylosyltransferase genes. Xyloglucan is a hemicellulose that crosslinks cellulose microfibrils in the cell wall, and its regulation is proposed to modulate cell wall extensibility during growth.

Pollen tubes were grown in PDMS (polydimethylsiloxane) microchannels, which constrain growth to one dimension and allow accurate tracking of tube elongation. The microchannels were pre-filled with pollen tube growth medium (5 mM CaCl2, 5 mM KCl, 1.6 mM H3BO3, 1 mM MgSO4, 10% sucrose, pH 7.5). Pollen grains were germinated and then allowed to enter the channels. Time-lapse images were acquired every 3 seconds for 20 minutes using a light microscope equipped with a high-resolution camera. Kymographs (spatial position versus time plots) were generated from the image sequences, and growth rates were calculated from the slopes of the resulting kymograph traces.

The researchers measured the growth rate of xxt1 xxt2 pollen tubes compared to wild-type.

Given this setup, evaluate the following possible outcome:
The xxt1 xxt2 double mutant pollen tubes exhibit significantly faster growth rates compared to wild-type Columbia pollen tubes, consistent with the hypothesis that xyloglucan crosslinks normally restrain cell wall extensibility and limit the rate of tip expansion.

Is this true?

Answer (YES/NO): YES